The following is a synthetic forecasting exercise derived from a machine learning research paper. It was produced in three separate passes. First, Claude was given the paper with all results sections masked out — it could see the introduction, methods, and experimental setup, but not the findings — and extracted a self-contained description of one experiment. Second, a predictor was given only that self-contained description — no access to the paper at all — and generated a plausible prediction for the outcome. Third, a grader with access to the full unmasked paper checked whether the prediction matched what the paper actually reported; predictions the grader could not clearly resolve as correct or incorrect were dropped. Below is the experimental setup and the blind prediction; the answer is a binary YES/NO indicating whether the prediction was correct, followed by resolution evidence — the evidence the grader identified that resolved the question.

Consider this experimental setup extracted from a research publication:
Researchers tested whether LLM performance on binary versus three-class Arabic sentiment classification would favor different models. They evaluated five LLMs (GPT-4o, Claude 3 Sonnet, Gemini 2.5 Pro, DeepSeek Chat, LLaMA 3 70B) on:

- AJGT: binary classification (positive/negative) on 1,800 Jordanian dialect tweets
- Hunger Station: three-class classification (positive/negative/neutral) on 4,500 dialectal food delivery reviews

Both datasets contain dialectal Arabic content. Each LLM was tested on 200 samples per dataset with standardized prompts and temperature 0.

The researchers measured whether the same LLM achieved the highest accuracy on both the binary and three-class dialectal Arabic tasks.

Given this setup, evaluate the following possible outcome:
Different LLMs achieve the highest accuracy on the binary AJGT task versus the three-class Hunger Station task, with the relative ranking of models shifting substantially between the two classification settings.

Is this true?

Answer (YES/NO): YES